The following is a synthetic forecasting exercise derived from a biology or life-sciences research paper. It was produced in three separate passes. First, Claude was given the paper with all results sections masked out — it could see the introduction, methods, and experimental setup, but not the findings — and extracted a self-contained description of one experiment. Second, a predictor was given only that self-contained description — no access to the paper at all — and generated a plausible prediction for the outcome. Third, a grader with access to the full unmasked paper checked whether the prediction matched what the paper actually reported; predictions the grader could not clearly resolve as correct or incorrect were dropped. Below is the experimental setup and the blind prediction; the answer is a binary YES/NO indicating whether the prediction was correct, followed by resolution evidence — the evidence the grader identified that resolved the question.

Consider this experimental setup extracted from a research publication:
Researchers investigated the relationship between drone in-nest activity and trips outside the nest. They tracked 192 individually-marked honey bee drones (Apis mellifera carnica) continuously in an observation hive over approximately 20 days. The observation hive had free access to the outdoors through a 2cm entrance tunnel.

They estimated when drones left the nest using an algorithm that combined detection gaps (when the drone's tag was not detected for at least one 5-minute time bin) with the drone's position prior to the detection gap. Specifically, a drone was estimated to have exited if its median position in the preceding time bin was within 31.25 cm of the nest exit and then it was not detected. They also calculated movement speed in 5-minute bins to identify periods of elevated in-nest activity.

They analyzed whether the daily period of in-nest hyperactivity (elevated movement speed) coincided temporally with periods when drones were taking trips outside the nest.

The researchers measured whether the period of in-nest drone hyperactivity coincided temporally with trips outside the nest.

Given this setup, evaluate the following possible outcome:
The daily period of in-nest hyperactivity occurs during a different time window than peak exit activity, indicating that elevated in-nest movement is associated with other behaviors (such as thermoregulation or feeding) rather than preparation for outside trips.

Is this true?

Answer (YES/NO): NO